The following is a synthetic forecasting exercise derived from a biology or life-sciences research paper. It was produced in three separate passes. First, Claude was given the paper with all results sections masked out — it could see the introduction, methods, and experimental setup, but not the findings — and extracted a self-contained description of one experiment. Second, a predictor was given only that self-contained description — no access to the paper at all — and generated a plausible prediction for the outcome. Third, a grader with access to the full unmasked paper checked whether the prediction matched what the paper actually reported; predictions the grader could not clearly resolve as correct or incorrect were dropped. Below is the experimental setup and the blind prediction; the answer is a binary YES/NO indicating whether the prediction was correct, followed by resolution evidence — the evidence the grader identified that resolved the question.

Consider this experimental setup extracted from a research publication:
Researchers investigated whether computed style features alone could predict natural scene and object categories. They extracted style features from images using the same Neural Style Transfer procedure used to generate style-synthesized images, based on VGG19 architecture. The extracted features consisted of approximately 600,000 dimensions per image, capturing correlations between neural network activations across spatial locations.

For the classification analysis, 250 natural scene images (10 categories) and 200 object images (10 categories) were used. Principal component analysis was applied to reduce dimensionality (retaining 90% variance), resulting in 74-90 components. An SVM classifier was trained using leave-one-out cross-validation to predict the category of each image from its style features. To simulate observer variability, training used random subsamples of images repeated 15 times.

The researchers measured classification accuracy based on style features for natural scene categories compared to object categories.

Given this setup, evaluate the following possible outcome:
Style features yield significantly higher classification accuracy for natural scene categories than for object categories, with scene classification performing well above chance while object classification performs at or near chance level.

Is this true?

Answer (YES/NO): NO